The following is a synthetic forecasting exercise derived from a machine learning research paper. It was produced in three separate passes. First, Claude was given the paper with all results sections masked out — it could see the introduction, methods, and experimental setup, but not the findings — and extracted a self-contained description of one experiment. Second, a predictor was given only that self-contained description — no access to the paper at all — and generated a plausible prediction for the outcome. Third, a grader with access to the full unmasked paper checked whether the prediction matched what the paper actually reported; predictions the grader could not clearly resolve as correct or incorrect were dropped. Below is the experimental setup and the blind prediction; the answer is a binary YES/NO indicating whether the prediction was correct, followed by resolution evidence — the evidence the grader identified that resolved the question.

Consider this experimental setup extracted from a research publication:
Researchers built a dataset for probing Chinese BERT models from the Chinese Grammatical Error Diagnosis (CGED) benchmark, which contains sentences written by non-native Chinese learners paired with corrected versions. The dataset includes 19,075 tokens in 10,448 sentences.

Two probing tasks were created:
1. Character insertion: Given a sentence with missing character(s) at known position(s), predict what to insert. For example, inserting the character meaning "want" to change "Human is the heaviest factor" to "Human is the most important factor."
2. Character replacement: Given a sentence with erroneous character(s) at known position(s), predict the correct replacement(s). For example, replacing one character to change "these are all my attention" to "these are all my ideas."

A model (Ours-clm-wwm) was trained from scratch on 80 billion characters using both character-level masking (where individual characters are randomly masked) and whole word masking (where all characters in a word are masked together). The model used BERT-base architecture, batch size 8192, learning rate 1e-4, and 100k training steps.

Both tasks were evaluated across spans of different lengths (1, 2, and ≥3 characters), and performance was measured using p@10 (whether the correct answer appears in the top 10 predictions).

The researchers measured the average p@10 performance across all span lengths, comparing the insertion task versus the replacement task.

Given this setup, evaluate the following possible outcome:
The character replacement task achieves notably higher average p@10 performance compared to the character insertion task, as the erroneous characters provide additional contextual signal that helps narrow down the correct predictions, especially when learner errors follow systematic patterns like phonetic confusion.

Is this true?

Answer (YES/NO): NO